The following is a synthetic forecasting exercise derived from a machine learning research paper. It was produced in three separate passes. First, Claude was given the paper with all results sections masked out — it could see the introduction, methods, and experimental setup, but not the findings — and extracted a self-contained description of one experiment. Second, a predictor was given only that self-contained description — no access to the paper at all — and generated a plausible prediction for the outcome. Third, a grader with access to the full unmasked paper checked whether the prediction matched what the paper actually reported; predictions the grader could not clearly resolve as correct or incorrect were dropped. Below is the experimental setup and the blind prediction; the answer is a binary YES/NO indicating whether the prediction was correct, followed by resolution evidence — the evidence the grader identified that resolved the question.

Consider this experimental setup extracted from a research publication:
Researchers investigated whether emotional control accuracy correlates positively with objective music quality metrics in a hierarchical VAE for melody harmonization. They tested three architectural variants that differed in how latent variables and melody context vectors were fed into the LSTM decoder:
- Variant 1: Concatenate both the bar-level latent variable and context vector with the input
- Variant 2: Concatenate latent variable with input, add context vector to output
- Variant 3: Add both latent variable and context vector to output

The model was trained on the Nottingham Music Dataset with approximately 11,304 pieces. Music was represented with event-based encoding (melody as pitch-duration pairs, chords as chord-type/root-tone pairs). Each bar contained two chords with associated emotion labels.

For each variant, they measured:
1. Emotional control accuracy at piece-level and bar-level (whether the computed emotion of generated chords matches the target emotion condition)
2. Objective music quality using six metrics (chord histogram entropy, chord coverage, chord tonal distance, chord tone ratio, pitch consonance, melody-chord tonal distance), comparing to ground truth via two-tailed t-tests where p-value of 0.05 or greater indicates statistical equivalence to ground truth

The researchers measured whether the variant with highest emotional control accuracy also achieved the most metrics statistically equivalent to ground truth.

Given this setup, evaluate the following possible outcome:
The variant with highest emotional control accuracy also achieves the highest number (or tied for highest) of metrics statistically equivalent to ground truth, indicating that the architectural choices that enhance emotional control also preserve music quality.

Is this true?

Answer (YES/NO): NO